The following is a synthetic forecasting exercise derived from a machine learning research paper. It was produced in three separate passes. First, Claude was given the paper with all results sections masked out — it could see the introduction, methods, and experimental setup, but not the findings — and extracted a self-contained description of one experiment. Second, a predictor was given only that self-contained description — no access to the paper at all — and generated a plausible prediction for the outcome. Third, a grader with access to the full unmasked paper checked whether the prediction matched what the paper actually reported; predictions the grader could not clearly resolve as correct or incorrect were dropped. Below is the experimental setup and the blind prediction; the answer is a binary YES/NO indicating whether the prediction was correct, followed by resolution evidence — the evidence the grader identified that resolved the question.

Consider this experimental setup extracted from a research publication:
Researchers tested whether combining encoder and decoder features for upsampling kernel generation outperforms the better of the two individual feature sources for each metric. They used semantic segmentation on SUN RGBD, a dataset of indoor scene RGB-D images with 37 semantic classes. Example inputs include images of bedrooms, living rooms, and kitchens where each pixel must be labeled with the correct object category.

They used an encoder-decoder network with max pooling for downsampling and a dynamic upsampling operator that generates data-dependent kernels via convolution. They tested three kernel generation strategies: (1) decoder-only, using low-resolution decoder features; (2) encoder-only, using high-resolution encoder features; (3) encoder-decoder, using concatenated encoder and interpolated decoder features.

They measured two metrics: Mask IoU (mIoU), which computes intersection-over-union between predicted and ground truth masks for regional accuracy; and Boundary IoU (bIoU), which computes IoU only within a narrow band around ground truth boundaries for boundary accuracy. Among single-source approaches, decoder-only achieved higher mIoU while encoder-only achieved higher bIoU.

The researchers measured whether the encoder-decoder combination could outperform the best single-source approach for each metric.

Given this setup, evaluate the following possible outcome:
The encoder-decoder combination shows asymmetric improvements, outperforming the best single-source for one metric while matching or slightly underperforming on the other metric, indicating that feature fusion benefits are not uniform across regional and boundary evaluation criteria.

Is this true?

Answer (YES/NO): NO